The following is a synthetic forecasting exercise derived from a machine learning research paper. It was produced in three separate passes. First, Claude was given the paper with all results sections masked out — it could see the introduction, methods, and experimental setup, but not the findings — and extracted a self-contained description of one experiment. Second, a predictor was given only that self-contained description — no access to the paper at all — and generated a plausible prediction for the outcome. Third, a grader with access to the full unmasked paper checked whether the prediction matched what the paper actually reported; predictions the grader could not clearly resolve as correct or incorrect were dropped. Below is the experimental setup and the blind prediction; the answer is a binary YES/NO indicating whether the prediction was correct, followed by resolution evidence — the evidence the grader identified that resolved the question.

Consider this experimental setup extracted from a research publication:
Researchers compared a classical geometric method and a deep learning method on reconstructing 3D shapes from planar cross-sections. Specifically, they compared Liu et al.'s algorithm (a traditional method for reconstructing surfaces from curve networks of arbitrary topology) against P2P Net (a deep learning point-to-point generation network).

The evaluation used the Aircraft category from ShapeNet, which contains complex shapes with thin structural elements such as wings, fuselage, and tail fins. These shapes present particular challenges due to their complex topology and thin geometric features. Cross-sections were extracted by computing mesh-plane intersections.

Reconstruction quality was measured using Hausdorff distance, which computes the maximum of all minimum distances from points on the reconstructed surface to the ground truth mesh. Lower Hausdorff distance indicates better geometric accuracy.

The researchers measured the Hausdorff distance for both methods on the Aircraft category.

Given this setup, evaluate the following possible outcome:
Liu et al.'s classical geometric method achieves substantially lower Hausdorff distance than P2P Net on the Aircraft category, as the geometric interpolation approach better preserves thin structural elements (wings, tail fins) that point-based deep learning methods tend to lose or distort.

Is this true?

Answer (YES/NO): YES